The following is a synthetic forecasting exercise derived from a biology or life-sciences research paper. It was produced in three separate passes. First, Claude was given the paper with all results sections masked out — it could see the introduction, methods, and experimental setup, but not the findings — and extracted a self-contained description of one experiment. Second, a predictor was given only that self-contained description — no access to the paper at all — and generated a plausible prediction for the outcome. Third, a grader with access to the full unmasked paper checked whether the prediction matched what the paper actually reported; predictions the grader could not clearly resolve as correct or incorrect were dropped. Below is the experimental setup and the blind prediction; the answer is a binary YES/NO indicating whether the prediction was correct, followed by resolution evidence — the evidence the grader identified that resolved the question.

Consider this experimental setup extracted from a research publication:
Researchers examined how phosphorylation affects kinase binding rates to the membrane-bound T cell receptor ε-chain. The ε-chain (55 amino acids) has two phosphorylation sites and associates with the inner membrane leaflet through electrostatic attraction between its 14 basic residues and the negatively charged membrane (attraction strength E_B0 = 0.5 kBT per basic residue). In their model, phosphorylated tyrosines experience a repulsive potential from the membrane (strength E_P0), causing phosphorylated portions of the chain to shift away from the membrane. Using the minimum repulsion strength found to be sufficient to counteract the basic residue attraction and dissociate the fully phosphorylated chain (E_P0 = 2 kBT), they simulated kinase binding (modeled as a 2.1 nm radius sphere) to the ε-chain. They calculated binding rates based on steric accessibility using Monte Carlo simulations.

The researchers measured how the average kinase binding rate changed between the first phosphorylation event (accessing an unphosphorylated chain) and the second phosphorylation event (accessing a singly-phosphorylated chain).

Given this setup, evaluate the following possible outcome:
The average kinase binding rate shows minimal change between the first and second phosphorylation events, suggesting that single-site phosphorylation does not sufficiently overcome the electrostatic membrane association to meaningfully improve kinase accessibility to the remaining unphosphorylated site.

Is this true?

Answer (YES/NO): NO